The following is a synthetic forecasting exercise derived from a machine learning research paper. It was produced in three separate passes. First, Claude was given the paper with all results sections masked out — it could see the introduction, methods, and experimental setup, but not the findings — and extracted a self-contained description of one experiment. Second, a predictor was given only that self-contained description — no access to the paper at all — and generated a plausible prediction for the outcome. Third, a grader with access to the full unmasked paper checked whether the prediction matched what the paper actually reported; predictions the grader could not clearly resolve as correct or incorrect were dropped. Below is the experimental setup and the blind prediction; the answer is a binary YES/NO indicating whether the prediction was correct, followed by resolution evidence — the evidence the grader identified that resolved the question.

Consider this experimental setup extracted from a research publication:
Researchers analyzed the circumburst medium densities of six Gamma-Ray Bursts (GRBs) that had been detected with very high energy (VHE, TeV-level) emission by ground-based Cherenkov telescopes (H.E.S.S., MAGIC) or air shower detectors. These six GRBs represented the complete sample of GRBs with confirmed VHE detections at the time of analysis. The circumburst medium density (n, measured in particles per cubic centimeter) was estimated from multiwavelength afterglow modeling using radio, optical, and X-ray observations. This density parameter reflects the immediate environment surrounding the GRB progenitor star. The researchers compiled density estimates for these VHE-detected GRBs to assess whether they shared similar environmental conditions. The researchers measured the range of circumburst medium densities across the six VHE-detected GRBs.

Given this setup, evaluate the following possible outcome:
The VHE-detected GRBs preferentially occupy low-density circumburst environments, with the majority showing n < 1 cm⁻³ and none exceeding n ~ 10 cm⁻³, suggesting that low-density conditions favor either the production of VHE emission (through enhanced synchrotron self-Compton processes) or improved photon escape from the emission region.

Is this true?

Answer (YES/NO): NO